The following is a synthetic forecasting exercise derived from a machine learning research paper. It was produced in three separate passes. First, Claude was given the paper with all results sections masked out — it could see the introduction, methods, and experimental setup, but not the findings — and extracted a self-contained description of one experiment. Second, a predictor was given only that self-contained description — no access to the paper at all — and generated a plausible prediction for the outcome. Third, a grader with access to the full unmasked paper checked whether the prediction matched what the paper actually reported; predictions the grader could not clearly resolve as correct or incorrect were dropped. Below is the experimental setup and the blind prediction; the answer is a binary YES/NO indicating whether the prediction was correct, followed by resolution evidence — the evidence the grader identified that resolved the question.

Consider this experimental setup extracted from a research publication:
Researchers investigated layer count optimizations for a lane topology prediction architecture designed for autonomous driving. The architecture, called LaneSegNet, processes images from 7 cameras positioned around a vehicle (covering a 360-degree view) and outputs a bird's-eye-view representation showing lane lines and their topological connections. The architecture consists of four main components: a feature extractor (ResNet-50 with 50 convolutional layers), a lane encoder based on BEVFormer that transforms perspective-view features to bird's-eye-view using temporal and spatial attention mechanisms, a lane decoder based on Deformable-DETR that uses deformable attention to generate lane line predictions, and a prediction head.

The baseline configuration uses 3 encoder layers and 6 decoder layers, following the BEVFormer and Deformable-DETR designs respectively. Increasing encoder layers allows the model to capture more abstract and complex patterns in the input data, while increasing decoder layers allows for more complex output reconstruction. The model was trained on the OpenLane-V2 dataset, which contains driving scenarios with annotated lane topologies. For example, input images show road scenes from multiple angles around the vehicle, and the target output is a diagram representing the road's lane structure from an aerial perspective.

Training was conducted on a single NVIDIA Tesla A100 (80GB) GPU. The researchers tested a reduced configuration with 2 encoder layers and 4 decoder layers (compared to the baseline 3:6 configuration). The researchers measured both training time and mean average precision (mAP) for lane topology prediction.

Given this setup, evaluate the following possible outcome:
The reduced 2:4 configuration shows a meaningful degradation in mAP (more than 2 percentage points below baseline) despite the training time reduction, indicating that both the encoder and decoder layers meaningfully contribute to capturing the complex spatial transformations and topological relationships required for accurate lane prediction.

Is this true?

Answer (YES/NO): NO